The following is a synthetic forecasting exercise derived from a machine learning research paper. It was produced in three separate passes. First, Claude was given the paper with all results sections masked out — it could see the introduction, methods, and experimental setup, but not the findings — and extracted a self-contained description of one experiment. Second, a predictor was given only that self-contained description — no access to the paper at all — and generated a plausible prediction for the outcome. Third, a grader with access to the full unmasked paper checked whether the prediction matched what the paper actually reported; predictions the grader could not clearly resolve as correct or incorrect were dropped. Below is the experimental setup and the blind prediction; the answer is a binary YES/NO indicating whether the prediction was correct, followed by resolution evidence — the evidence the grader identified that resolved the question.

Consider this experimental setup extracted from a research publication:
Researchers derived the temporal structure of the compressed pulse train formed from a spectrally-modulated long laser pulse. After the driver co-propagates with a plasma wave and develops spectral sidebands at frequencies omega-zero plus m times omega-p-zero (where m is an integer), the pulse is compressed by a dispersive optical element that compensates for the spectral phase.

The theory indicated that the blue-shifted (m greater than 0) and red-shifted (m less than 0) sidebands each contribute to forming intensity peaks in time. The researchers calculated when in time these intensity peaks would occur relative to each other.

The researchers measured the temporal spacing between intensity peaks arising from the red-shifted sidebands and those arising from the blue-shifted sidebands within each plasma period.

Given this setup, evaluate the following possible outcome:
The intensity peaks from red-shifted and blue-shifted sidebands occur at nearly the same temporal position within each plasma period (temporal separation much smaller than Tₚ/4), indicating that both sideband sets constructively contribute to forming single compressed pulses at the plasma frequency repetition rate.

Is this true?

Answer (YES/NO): NO